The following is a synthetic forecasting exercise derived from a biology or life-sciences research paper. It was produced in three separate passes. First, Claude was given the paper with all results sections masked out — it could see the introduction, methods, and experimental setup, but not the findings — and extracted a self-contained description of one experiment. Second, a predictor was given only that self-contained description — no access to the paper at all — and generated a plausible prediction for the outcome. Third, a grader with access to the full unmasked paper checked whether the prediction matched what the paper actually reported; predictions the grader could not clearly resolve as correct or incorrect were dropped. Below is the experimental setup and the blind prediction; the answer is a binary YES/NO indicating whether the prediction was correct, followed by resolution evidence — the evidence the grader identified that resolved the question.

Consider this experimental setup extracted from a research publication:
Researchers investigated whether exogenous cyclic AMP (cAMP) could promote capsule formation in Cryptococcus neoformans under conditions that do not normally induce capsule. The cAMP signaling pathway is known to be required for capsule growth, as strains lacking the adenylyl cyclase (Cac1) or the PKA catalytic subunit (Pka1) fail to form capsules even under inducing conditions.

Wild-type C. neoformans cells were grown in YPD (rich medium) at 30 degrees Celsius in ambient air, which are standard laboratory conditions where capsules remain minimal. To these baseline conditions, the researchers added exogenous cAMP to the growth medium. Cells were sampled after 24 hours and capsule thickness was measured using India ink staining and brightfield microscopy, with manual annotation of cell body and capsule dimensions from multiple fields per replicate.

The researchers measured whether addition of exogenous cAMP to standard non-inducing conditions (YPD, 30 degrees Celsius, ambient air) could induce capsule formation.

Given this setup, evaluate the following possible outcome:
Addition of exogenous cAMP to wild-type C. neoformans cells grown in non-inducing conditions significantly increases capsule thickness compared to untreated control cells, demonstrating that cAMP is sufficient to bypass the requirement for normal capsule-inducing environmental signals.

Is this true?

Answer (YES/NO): NO